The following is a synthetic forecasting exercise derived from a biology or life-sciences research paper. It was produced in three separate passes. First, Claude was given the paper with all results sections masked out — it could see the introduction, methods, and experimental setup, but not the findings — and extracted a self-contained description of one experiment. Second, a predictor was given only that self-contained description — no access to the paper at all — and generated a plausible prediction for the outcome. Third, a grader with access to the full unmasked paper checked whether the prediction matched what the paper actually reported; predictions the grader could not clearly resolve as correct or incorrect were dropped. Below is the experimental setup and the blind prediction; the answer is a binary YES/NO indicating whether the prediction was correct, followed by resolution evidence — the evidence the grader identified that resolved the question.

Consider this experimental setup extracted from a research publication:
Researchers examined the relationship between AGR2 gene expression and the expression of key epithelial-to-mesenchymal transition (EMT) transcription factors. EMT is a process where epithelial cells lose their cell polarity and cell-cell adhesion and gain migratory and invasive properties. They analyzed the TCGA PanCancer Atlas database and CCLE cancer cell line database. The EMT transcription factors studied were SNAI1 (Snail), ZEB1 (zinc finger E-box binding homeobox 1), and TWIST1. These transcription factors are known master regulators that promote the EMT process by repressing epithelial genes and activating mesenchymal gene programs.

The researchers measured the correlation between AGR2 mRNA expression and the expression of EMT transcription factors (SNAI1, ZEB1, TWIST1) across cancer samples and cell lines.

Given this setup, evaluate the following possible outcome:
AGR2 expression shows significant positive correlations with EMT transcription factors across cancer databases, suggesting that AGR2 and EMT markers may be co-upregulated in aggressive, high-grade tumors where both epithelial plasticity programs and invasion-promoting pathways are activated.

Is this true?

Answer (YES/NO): NO